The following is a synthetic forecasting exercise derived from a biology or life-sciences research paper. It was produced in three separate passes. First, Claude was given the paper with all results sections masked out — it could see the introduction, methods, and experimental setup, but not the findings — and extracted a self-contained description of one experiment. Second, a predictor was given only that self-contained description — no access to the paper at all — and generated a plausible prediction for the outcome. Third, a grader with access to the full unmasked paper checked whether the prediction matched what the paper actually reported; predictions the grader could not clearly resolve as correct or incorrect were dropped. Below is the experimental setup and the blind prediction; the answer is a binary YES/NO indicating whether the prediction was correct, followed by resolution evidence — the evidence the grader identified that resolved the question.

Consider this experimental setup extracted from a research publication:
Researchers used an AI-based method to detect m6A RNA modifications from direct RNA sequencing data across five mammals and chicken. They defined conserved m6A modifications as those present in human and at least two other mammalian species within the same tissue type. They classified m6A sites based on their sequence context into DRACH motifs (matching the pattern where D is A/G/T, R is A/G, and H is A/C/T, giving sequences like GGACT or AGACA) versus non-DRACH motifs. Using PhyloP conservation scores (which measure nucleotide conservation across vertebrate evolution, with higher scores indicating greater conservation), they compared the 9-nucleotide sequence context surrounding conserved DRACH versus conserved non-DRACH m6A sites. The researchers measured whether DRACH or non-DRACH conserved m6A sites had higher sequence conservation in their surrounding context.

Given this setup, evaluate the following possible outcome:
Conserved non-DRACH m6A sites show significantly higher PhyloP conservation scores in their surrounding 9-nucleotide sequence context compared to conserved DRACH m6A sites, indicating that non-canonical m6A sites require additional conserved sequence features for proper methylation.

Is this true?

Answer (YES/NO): YES